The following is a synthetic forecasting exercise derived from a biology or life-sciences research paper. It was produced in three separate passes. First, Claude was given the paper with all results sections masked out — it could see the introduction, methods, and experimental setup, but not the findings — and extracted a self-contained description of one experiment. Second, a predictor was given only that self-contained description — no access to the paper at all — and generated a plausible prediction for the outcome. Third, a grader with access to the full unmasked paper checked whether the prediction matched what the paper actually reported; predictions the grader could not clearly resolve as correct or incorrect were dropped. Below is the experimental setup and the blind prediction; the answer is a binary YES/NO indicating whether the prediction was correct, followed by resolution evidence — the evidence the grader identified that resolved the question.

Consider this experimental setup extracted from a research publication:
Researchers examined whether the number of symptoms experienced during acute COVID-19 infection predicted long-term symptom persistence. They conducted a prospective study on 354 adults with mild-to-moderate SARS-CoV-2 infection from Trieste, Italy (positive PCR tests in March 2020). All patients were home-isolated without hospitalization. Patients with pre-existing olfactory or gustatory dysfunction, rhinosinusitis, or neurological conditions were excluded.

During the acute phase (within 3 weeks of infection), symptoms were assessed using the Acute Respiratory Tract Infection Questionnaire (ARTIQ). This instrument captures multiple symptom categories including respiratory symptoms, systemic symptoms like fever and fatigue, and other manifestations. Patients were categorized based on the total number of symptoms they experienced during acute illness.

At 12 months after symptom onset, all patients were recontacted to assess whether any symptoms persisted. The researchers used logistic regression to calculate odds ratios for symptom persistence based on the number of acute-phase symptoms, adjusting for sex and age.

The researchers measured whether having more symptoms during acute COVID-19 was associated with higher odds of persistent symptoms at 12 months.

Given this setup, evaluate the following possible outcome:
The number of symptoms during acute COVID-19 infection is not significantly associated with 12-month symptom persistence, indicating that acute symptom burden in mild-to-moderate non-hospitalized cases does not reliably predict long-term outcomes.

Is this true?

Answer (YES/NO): NO